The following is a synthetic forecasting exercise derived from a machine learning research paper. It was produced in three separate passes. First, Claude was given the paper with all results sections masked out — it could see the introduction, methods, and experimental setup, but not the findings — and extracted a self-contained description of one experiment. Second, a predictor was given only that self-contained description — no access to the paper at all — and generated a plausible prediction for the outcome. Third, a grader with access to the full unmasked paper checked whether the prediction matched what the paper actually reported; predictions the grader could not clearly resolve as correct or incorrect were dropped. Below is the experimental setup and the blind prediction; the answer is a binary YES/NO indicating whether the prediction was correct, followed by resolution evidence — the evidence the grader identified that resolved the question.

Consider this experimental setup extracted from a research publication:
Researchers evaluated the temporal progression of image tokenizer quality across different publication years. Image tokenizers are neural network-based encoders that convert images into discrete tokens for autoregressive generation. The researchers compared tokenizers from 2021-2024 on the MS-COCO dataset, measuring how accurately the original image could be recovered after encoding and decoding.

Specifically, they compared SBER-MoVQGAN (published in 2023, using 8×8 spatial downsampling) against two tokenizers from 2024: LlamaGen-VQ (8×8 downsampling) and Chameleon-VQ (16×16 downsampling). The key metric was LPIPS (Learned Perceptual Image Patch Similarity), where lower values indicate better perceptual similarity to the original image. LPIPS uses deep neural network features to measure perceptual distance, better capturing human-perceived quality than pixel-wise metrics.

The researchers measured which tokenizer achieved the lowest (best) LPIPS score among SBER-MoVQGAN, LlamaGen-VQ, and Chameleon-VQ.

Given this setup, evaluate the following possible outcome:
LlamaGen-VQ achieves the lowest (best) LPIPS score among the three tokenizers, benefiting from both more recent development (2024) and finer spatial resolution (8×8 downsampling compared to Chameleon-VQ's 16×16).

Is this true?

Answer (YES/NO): NO